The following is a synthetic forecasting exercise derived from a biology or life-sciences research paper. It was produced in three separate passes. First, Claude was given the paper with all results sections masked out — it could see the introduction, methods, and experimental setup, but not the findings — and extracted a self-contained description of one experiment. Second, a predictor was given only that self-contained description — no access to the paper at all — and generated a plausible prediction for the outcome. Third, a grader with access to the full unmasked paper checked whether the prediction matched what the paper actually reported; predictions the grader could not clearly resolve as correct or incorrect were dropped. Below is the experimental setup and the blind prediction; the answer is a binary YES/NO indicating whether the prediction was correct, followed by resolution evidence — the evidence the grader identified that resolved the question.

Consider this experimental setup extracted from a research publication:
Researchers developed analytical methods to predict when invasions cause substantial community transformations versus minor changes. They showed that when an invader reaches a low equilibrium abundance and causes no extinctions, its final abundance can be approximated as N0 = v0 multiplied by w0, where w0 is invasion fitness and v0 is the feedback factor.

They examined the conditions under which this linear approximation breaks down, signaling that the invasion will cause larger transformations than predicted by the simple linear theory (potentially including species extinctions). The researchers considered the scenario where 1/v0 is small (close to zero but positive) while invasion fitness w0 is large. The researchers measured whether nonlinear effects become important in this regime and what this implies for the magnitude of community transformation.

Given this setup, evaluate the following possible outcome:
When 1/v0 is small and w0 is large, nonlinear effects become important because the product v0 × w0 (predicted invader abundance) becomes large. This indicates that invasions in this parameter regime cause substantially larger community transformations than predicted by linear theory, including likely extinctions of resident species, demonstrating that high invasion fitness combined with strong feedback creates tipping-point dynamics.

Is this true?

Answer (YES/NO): NO